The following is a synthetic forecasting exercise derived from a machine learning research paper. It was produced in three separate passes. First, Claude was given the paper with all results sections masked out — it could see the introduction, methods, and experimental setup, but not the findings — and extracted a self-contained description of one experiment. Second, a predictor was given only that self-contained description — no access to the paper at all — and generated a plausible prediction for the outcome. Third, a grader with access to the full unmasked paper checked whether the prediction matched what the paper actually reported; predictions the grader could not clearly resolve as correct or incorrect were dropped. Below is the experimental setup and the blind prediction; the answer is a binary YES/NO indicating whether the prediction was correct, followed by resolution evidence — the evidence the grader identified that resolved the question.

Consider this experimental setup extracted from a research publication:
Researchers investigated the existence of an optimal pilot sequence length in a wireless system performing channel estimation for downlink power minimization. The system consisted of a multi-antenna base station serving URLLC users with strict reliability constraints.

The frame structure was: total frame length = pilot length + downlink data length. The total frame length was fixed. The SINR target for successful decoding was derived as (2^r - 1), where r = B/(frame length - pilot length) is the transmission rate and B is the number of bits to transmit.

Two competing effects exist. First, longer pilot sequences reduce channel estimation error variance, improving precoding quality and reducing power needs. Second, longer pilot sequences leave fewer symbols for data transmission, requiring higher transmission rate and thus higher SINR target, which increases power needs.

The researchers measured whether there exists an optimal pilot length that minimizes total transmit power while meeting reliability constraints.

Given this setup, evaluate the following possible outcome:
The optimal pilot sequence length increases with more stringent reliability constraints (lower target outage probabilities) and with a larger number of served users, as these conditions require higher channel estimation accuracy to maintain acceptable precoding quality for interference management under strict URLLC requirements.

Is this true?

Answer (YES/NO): NO